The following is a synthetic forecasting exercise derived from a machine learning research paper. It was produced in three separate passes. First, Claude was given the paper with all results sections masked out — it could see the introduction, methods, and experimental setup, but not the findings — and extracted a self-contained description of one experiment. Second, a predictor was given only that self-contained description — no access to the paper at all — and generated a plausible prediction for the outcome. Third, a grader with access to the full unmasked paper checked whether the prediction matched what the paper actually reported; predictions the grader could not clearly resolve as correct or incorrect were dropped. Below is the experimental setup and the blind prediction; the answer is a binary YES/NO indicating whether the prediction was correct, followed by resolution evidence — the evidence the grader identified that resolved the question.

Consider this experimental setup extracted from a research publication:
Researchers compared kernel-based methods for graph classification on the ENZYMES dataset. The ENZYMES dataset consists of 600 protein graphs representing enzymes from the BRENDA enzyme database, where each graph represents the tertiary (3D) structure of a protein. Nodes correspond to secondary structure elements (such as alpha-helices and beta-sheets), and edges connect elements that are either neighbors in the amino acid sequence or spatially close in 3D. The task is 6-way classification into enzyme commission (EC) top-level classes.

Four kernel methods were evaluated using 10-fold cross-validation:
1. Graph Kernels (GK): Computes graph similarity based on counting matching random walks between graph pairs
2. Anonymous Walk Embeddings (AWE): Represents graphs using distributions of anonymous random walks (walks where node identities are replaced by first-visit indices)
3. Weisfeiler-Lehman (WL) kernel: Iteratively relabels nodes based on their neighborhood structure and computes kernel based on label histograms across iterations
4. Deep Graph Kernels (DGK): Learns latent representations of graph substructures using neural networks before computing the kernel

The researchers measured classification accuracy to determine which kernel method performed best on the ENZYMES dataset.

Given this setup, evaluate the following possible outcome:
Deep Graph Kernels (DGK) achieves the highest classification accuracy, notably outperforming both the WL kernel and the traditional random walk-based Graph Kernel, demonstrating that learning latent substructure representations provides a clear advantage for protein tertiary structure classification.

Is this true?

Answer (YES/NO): NO